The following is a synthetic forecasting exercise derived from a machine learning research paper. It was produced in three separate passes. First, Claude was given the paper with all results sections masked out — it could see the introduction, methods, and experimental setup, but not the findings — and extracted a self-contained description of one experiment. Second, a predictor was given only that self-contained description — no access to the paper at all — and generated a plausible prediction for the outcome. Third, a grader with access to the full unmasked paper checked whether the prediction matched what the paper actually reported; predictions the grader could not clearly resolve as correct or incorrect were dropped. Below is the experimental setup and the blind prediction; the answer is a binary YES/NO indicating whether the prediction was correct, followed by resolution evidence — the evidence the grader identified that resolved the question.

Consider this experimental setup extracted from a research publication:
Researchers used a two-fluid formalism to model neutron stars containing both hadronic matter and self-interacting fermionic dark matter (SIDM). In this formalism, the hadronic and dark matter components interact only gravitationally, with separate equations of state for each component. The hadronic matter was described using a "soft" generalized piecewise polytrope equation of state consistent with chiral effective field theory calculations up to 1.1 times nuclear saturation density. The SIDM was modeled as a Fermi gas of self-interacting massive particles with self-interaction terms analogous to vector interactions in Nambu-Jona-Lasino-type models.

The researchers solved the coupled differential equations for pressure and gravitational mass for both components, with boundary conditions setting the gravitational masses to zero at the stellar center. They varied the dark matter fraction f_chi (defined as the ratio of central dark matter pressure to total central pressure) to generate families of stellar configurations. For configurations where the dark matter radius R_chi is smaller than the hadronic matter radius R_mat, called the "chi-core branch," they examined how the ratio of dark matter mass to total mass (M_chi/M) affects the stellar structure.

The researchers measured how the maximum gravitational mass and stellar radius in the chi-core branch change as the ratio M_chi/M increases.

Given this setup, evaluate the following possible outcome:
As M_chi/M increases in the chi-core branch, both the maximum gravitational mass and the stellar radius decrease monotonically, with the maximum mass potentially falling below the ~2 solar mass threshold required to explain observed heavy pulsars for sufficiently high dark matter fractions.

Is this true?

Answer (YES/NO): YES